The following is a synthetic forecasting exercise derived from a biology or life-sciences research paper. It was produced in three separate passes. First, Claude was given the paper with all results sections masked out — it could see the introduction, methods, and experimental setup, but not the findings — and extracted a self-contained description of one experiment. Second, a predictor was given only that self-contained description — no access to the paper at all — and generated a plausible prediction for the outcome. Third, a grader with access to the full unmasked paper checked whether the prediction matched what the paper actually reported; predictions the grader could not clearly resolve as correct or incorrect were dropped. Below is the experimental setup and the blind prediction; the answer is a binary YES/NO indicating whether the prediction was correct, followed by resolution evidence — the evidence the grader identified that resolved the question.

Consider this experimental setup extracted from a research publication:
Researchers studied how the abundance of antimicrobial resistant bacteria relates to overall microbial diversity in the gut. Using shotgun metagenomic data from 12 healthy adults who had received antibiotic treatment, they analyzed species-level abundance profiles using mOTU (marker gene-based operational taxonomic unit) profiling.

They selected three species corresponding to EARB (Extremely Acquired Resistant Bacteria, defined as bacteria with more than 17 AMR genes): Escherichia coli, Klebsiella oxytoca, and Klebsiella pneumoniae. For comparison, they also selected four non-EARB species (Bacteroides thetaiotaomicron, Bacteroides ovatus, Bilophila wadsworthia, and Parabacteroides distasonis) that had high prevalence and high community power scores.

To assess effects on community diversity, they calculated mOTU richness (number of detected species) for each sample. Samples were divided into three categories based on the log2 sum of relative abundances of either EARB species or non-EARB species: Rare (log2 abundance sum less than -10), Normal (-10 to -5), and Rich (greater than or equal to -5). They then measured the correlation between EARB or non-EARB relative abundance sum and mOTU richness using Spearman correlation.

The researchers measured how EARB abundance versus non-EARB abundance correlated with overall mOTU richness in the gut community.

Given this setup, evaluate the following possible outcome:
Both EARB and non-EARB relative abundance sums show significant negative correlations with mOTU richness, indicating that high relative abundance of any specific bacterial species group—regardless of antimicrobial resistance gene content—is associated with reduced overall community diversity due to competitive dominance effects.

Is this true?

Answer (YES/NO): NO